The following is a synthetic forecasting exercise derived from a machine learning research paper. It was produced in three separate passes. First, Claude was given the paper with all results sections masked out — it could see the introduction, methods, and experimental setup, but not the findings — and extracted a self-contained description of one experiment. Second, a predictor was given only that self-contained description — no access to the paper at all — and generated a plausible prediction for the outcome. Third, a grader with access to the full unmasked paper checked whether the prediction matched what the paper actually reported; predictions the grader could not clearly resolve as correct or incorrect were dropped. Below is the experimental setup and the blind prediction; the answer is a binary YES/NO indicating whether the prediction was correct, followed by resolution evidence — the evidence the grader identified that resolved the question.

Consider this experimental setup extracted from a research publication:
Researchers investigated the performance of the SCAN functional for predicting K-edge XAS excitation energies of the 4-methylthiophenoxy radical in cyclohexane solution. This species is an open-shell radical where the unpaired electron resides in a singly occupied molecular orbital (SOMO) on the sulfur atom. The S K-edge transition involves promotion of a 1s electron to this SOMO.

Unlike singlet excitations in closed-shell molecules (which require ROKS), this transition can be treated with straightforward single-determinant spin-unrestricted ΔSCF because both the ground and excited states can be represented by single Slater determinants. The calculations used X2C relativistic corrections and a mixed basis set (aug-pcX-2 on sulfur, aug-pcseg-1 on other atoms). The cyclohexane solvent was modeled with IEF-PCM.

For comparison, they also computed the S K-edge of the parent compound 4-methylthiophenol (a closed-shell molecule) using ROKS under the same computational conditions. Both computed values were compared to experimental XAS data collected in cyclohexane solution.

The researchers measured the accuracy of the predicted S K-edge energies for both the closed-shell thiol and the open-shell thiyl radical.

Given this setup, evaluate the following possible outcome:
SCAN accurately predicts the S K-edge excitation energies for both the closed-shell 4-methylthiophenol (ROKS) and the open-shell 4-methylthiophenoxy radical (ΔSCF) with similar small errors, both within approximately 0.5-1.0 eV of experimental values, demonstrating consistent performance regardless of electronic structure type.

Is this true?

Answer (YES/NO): YES